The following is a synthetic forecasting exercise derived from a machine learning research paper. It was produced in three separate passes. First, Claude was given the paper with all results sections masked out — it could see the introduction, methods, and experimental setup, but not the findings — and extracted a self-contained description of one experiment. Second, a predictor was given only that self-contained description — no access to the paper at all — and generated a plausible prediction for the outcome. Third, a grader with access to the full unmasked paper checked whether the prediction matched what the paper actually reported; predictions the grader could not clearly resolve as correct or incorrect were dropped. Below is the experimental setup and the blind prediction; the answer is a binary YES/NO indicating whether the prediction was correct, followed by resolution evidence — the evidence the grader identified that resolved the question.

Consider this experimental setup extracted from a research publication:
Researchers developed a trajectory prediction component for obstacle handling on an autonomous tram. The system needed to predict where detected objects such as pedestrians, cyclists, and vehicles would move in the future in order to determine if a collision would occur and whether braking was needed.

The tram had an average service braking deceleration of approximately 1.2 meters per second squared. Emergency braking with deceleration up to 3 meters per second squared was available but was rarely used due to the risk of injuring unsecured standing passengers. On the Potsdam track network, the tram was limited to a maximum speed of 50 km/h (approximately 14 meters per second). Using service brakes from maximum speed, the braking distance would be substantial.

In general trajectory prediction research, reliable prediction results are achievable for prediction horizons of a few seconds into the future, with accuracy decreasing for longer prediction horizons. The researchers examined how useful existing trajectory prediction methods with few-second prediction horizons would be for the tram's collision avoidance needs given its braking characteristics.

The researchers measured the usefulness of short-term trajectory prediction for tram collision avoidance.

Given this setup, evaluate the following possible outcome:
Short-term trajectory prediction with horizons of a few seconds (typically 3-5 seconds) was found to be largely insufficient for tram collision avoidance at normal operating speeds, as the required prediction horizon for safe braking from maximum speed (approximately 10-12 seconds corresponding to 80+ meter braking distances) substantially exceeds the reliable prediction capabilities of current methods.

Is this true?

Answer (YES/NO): YES